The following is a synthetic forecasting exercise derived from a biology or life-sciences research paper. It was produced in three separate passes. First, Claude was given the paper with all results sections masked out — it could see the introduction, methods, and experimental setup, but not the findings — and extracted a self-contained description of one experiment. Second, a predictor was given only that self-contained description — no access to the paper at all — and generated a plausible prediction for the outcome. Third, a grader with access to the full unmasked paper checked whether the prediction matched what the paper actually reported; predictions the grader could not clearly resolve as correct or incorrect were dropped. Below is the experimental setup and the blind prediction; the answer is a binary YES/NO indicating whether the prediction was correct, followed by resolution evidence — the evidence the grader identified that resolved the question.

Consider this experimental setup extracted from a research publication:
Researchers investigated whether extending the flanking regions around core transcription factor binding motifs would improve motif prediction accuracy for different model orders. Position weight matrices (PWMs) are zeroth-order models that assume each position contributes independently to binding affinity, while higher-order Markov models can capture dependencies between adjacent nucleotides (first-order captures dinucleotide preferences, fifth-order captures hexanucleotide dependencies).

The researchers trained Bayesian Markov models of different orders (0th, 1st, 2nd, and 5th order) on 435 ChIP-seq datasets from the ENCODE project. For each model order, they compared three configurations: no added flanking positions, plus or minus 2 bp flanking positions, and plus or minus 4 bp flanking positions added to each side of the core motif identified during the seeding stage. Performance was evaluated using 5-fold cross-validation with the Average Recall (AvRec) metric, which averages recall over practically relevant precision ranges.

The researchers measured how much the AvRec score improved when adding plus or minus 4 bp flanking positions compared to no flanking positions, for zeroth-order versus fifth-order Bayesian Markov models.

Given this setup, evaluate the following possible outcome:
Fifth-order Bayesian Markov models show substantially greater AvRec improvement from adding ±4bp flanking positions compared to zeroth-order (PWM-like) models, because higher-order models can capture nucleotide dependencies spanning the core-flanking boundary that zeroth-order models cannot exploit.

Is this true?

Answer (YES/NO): YES